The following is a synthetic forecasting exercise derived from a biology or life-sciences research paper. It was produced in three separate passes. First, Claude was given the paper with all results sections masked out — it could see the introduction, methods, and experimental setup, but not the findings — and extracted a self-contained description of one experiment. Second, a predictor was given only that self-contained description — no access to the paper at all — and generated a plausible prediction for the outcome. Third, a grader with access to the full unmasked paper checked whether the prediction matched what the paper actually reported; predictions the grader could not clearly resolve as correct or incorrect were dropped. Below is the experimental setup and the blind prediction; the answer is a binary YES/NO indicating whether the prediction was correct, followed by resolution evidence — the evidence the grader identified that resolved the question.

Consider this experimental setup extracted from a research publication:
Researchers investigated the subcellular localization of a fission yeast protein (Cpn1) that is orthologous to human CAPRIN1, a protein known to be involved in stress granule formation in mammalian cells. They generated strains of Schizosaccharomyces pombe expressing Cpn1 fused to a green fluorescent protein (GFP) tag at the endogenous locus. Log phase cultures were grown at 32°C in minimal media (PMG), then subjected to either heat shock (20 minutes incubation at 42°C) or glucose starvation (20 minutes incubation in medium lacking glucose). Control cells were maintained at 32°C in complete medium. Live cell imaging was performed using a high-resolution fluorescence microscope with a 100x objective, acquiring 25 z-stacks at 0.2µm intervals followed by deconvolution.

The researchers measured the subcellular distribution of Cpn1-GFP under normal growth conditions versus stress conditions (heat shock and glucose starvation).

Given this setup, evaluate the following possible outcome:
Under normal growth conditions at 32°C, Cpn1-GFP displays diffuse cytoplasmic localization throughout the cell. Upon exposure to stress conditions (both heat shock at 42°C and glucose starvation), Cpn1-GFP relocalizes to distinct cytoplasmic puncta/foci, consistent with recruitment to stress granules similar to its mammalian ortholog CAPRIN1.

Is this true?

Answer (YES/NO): YES